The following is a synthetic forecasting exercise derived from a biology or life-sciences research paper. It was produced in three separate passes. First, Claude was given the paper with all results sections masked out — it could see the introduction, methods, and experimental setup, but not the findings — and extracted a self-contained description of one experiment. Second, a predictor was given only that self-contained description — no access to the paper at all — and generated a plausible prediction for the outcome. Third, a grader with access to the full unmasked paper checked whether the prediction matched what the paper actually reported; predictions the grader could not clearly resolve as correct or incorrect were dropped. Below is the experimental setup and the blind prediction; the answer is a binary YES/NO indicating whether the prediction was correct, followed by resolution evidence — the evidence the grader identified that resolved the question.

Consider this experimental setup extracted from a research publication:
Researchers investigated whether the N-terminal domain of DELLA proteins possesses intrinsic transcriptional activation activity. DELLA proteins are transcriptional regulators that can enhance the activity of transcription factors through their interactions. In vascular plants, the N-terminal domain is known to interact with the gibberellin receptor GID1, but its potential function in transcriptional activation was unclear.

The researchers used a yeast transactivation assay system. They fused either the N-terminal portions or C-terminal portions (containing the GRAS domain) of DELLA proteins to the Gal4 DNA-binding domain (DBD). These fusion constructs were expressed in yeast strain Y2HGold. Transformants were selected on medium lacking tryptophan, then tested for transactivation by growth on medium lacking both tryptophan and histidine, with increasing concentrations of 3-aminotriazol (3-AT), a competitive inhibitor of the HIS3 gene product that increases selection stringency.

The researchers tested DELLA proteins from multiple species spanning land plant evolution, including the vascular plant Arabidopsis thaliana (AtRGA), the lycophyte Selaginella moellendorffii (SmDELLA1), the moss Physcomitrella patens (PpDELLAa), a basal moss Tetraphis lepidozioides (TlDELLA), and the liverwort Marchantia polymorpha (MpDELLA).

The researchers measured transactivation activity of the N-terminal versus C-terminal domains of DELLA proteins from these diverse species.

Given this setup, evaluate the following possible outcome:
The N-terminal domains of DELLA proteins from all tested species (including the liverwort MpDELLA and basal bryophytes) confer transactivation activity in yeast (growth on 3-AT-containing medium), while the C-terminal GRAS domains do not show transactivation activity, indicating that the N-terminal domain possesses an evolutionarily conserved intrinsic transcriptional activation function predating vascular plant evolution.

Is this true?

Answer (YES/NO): YES